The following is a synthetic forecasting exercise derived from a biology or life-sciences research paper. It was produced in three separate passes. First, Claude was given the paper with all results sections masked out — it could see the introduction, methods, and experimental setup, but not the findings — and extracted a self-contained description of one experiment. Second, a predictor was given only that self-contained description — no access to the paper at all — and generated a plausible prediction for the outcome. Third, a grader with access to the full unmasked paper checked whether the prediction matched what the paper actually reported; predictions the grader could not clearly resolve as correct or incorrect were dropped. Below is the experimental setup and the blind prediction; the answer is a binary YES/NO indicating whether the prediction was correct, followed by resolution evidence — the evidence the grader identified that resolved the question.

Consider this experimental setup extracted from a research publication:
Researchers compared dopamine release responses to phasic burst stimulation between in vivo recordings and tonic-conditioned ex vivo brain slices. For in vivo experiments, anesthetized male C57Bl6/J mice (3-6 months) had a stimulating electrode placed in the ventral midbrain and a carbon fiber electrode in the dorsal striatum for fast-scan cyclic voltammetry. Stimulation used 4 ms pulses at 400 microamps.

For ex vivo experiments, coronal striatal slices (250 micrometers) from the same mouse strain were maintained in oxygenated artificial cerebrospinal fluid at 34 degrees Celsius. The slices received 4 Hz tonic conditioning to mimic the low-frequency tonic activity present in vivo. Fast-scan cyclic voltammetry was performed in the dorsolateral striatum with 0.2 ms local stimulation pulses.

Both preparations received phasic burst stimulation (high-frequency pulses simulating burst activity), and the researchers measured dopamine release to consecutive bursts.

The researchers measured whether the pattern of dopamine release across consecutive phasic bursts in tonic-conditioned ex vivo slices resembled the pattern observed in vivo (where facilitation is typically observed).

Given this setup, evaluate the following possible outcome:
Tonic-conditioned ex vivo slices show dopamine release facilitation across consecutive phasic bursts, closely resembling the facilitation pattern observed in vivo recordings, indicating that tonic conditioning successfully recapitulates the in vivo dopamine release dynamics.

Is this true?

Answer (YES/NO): NO